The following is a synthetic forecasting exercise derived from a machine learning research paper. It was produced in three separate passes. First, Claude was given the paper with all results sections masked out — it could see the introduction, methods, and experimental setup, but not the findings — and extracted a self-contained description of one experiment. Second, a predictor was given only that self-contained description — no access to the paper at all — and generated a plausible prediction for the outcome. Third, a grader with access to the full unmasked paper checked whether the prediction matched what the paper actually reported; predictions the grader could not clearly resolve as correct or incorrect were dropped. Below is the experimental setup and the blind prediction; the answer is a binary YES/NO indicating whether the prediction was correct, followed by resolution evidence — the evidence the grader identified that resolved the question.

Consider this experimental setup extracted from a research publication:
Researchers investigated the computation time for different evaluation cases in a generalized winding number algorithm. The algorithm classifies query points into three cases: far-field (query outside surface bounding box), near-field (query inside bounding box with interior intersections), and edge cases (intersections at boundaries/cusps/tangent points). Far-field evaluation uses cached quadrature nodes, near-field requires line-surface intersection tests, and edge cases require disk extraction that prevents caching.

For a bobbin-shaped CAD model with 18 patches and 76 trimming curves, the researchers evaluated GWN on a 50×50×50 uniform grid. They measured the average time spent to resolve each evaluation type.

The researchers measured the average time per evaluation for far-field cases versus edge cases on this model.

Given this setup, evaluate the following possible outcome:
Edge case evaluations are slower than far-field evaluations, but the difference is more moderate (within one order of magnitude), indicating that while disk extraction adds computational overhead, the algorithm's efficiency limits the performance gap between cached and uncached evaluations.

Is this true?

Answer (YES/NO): NO